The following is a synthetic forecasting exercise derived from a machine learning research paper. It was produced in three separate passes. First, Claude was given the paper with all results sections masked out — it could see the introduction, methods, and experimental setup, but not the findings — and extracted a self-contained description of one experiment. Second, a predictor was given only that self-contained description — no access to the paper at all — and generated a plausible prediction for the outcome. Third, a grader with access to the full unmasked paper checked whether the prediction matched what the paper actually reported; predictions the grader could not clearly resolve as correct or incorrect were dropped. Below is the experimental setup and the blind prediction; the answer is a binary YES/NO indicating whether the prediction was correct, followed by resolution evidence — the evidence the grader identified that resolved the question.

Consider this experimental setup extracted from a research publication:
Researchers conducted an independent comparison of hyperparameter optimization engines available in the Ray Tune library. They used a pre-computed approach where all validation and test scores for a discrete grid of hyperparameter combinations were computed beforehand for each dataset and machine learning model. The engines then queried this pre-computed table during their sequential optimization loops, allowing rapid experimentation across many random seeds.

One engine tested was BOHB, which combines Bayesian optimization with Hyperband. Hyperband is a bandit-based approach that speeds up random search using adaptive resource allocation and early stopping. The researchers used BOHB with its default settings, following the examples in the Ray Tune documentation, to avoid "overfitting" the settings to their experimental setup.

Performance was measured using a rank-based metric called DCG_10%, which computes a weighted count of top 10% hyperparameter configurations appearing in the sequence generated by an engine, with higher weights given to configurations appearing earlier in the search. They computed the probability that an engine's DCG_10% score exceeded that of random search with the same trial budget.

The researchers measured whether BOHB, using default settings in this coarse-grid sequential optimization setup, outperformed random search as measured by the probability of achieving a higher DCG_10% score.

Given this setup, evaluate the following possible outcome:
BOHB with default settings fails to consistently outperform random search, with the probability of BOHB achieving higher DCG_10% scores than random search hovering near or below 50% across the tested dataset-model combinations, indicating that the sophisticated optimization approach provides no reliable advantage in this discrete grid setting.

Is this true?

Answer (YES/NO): YES